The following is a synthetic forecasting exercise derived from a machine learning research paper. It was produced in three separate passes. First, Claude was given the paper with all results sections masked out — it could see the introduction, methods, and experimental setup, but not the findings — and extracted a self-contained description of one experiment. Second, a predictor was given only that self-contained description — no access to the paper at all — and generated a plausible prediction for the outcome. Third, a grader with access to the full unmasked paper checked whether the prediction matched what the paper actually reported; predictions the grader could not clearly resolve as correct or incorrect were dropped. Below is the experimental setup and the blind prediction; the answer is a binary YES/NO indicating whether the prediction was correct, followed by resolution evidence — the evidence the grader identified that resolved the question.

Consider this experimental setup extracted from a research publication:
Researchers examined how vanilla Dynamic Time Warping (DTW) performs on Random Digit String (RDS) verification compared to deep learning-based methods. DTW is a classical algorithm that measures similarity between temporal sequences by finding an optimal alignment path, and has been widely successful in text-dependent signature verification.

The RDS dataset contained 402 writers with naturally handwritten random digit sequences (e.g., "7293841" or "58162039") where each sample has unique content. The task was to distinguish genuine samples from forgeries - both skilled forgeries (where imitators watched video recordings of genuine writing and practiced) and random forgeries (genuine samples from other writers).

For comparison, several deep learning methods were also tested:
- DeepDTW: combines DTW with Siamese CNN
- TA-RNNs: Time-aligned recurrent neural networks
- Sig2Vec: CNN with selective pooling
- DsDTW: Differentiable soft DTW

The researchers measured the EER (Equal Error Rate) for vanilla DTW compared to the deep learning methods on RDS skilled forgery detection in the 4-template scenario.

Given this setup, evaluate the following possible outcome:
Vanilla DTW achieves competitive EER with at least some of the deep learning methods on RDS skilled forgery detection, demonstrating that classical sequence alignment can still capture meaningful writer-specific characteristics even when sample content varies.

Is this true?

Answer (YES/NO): NO